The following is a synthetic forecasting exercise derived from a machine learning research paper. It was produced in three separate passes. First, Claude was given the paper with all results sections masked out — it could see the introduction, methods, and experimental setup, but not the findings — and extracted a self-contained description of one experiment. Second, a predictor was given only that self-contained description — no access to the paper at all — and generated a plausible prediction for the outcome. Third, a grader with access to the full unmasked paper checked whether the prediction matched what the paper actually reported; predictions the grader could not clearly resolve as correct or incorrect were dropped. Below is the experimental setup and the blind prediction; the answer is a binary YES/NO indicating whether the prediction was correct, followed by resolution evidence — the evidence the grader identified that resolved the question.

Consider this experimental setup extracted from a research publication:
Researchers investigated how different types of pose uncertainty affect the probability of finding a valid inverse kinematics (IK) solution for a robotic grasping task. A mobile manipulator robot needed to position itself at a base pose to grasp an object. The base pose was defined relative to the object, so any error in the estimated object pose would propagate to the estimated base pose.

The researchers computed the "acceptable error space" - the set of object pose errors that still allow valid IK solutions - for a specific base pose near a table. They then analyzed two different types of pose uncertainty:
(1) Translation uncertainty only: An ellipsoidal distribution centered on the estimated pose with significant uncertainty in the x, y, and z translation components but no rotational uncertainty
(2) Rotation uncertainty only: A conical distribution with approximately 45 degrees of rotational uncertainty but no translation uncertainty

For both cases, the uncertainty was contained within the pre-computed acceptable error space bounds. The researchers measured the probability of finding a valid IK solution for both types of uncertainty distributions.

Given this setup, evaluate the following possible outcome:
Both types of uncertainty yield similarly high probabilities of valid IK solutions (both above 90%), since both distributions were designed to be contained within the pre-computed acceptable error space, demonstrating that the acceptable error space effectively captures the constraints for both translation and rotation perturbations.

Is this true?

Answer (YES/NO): NO